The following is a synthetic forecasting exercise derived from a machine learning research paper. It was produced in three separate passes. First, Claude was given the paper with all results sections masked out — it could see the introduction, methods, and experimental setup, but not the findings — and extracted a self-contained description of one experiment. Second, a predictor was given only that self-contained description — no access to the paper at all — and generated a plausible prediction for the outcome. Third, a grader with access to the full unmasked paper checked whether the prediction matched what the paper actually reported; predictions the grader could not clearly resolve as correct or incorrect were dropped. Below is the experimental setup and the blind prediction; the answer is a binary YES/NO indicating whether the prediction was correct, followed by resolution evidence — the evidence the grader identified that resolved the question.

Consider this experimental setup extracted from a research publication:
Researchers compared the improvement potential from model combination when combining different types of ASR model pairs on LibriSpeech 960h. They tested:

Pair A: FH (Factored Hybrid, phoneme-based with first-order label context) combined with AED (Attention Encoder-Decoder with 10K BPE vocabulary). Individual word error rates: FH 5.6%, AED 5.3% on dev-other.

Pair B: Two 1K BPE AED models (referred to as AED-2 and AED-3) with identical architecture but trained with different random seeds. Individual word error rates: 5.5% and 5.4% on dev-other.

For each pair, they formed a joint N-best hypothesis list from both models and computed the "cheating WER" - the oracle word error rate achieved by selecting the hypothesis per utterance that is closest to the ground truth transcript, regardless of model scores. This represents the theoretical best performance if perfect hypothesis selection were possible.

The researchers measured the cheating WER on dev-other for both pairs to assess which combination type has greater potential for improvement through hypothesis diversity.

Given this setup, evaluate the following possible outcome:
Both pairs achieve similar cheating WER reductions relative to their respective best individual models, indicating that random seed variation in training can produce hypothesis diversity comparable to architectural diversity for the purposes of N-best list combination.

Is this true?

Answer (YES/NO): NO